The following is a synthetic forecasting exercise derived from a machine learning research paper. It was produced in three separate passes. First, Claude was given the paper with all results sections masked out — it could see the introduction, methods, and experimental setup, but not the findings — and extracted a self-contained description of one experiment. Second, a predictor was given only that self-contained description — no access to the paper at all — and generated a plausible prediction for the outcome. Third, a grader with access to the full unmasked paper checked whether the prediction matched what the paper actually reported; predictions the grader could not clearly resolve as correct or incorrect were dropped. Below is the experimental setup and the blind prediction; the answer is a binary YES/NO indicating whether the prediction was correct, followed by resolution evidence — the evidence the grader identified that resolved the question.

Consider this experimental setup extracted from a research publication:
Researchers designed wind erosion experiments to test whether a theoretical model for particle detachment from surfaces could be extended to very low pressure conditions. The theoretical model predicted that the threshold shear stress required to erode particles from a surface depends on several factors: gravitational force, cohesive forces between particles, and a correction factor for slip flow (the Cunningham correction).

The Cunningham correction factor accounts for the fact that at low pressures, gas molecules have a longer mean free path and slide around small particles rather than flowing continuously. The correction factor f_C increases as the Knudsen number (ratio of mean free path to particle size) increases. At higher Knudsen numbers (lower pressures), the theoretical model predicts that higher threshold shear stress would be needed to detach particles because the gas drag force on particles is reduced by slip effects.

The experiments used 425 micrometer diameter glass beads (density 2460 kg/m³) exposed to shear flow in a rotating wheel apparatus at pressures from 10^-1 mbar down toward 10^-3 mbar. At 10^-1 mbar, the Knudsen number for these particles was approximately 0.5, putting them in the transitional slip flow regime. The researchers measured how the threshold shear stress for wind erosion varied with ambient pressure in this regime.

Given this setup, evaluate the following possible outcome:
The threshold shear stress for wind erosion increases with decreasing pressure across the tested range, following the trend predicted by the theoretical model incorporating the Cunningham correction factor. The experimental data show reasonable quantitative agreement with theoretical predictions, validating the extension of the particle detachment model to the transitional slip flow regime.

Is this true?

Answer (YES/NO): YES